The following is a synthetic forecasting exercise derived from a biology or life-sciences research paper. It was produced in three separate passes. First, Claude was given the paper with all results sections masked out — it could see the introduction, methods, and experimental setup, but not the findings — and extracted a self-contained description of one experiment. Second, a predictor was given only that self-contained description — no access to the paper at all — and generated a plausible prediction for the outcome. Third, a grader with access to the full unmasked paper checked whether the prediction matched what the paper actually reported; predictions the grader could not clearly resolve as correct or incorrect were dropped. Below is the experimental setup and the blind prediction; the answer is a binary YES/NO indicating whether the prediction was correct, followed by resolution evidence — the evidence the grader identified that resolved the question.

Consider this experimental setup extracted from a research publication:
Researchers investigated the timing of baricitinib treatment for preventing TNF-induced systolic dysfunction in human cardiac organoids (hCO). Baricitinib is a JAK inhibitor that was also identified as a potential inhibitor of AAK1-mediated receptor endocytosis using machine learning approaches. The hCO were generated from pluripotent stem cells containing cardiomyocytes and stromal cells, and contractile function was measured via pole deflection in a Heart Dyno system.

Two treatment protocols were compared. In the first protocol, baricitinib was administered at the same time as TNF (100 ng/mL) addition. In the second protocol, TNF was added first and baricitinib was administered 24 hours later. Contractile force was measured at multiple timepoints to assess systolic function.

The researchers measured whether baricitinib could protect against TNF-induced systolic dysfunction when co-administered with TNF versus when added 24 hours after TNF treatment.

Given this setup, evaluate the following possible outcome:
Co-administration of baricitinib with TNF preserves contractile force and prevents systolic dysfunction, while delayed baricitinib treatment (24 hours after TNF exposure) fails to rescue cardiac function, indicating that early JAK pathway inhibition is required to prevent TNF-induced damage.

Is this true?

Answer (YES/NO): YES